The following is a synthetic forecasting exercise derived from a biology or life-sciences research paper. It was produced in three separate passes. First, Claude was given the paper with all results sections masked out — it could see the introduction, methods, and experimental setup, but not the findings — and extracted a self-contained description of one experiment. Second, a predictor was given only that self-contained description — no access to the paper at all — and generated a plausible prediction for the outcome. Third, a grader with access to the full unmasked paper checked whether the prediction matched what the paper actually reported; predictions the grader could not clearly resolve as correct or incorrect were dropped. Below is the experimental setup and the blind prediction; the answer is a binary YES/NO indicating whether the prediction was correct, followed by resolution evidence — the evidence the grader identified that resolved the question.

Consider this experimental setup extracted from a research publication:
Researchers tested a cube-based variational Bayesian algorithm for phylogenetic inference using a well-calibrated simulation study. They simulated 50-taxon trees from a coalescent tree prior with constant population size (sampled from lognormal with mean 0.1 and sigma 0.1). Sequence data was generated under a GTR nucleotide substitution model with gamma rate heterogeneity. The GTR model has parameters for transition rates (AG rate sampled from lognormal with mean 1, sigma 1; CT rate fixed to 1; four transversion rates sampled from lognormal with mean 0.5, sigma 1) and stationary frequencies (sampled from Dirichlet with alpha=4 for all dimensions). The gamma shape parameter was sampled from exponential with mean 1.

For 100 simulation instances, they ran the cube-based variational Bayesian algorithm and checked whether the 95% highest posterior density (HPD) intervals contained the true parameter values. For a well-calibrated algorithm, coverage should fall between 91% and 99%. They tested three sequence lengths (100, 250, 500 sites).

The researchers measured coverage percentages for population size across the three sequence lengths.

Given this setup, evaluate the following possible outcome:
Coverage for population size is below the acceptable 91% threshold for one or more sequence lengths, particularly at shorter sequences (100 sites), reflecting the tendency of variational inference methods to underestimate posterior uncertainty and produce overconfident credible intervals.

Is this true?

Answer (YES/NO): NO